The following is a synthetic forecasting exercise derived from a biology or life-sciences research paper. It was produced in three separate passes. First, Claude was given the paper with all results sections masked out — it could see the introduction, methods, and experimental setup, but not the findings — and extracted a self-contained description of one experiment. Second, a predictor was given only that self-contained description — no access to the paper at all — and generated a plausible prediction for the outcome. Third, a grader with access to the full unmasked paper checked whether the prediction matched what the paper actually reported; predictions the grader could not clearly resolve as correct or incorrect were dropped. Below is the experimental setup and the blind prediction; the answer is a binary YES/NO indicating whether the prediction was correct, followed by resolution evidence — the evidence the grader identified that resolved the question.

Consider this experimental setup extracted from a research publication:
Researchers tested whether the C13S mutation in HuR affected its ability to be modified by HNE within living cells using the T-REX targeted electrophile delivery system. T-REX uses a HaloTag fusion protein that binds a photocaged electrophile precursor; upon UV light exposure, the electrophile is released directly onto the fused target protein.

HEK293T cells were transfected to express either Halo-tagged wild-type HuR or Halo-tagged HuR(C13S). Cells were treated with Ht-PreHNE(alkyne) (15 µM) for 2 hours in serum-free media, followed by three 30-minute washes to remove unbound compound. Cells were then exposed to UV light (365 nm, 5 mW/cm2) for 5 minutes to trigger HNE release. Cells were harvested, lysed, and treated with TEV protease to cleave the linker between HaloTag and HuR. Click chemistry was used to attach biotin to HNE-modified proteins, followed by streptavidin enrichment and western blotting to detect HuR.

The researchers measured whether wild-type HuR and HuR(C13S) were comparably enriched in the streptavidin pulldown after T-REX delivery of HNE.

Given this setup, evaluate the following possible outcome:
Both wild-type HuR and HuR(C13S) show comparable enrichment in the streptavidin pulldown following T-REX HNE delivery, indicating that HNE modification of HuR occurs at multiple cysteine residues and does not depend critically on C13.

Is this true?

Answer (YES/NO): NO